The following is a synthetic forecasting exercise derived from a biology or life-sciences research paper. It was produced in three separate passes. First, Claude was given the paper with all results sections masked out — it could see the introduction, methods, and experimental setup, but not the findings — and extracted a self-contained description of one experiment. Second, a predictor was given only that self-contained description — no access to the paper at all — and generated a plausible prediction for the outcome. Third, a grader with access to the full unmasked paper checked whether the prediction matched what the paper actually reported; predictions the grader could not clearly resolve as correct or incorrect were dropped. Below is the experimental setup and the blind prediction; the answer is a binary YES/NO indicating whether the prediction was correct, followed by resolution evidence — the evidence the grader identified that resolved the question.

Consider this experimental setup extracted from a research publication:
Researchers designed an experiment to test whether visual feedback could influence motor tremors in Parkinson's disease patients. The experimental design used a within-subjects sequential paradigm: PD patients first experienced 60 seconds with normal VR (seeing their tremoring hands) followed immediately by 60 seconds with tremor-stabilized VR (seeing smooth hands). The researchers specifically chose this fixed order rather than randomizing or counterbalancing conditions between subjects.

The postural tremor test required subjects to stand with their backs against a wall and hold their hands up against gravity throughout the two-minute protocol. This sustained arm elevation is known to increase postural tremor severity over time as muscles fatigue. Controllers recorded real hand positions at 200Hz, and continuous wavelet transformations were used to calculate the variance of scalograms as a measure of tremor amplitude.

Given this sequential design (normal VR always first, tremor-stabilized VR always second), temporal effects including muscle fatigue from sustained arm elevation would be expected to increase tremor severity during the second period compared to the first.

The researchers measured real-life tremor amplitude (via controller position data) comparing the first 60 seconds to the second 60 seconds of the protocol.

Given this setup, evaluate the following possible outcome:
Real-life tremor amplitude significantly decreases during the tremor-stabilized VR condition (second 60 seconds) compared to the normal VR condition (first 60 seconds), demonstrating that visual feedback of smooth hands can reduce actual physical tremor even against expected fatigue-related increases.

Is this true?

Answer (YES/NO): YES